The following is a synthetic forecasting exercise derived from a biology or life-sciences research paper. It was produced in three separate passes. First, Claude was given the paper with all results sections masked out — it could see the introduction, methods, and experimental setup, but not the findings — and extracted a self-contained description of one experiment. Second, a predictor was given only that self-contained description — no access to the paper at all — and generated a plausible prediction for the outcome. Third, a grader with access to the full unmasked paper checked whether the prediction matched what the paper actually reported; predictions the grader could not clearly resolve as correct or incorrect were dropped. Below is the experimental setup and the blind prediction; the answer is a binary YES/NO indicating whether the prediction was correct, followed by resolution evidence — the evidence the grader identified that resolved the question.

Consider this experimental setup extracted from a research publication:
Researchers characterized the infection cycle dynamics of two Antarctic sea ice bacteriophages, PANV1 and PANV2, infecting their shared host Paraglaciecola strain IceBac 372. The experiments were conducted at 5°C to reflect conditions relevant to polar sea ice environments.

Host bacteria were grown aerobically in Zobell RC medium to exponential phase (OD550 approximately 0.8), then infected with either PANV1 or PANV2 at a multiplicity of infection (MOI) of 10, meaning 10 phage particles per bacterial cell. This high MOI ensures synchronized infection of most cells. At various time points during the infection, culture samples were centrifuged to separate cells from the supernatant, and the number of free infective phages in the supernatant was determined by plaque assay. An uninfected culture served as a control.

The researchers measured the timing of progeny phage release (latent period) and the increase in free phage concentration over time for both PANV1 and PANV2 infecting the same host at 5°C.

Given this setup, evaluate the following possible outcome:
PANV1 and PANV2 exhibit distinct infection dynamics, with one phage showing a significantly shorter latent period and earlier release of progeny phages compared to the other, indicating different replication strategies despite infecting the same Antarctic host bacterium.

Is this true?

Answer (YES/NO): NO